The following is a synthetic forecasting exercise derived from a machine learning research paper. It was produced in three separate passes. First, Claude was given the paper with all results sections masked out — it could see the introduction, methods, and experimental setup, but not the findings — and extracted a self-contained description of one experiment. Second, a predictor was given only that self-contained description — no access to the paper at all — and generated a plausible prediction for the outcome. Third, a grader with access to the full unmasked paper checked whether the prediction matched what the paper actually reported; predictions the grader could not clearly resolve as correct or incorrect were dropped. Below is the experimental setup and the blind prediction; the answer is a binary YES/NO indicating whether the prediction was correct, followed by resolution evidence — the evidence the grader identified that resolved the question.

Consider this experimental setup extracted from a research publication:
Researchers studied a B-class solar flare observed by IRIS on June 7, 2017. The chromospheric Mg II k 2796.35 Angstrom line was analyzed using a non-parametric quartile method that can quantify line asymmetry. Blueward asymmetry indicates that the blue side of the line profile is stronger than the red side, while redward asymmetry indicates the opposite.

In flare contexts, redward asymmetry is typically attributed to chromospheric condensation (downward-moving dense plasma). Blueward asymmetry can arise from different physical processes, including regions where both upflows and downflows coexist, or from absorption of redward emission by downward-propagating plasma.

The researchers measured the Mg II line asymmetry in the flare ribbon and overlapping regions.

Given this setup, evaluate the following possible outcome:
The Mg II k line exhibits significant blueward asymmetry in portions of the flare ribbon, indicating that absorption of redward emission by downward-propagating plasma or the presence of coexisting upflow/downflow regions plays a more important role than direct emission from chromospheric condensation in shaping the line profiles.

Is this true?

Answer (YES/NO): NO